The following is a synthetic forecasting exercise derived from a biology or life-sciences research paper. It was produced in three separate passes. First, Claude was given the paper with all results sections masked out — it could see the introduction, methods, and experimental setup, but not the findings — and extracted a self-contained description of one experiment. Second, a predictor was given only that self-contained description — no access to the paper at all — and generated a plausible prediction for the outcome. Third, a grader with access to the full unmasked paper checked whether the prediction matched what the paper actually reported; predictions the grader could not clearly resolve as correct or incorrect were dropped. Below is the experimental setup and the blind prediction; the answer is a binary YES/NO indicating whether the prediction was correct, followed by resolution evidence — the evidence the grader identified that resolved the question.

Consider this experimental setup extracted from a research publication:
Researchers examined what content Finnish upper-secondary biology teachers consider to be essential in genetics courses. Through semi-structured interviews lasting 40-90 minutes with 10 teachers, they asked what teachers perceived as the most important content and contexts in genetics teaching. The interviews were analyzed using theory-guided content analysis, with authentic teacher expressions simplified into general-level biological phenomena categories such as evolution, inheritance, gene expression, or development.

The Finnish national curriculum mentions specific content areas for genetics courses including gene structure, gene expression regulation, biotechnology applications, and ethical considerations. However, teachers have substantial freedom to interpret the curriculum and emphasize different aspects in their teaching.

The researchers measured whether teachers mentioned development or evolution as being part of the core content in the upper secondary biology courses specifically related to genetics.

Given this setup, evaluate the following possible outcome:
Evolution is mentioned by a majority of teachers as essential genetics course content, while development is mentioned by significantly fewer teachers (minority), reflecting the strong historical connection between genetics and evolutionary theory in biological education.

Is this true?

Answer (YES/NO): NO